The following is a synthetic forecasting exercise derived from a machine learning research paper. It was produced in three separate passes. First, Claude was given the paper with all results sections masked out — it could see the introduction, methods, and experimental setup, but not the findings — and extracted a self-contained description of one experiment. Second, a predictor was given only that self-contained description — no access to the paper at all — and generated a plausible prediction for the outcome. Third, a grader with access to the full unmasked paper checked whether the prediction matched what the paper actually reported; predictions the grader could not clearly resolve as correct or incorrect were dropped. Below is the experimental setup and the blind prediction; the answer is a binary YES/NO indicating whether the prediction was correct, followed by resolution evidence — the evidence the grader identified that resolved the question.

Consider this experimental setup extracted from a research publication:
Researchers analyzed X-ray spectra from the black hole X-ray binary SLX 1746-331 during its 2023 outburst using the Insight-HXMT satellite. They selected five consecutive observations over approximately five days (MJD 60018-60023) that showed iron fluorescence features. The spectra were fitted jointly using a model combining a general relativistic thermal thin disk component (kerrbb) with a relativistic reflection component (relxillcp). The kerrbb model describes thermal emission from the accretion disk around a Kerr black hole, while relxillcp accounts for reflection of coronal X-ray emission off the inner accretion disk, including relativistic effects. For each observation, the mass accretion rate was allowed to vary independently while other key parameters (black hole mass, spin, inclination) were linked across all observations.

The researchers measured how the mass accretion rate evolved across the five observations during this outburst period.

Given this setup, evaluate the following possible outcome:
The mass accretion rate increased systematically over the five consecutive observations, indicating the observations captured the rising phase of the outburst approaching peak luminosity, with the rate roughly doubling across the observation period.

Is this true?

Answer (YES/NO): NO